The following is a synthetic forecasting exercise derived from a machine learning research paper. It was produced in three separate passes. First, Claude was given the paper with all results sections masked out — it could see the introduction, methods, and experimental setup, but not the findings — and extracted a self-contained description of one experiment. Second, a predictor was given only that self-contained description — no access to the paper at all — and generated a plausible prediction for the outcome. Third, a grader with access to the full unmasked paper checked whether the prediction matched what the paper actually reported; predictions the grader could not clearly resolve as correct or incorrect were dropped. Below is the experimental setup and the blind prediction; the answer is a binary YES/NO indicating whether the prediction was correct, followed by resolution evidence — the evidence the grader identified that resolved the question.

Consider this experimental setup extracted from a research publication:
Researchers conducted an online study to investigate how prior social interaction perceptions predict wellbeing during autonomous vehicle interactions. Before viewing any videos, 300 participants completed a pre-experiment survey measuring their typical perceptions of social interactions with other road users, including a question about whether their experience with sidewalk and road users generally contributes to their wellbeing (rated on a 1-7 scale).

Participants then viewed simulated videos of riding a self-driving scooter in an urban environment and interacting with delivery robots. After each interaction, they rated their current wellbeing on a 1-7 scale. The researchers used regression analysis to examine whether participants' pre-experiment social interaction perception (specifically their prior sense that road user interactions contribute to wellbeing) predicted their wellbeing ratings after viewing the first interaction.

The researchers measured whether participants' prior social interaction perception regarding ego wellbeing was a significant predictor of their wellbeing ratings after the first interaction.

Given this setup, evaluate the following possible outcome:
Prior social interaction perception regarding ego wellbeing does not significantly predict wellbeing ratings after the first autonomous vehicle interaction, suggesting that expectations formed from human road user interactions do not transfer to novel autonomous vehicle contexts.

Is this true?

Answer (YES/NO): NO